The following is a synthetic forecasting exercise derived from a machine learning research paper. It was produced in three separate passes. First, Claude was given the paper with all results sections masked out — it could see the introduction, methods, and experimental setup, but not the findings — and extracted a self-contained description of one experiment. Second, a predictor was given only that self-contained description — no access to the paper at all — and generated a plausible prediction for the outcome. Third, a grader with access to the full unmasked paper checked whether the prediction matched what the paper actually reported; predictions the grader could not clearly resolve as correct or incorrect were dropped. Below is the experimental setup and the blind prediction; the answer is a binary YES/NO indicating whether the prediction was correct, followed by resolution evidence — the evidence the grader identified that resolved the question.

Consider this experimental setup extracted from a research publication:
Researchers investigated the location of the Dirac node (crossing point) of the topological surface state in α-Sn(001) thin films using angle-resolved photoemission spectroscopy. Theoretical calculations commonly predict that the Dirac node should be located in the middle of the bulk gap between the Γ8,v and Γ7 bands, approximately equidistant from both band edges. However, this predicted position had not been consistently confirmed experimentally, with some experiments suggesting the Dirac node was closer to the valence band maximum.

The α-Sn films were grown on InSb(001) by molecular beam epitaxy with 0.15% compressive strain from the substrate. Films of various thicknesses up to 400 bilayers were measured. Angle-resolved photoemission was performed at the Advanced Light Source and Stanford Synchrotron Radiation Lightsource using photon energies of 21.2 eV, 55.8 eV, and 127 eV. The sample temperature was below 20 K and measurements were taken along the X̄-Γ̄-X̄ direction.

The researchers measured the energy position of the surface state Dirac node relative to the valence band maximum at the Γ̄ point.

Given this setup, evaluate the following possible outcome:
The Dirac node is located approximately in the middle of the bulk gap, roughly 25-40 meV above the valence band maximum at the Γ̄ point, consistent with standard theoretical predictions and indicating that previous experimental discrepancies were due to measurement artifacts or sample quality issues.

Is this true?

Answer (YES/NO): NO